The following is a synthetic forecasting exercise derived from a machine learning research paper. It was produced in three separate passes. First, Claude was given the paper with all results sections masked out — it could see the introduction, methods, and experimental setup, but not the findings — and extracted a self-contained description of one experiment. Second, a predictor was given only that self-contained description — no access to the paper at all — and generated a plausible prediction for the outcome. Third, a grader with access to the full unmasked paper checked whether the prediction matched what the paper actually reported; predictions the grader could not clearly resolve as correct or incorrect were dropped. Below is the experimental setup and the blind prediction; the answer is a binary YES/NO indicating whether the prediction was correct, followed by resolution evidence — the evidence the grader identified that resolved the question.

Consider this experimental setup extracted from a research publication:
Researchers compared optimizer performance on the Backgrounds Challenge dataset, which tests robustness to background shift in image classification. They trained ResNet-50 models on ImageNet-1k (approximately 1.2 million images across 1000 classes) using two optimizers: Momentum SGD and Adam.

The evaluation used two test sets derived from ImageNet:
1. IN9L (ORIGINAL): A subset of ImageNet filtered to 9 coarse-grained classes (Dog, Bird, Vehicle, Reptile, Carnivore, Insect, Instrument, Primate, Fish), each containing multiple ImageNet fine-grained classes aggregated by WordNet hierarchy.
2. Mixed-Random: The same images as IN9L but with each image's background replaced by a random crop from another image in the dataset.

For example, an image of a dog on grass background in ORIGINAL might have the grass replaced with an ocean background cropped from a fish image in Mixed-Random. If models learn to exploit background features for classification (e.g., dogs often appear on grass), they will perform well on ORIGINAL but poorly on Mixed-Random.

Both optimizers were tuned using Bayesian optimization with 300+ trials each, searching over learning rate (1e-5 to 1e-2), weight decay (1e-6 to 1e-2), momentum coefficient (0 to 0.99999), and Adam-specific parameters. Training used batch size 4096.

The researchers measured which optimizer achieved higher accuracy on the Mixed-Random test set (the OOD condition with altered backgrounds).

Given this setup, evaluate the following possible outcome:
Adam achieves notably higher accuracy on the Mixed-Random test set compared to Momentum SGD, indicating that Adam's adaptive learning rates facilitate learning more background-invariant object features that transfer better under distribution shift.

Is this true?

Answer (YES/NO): NO